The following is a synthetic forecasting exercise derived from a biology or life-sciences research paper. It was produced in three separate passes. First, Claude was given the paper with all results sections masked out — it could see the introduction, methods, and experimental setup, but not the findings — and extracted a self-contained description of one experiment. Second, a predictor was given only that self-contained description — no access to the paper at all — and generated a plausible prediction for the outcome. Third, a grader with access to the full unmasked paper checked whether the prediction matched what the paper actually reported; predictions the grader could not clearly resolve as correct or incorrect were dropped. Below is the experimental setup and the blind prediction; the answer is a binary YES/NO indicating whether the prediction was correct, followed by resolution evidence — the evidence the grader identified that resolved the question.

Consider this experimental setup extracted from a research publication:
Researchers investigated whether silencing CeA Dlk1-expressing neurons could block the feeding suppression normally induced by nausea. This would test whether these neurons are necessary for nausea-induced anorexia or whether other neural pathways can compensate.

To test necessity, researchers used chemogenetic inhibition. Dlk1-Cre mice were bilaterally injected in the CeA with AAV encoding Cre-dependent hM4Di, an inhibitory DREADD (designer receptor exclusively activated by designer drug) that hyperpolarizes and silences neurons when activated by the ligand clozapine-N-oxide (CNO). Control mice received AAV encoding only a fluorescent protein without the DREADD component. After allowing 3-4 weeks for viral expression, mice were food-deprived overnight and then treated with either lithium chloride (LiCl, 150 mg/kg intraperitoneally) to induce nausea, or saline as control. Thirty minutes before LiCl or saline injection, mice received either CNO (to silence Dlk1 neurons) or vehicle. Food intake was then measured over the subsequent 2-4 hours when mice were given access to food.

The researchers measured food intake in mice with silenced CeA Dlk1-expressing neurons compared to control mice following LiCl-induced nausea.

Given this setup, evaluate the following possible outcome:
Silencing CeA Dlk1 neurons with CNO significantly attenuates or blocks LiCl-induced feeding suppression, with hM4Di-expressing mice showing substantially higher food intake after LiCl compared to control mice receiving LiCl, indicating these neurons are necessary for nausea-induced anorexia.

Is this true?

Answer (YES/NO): YES